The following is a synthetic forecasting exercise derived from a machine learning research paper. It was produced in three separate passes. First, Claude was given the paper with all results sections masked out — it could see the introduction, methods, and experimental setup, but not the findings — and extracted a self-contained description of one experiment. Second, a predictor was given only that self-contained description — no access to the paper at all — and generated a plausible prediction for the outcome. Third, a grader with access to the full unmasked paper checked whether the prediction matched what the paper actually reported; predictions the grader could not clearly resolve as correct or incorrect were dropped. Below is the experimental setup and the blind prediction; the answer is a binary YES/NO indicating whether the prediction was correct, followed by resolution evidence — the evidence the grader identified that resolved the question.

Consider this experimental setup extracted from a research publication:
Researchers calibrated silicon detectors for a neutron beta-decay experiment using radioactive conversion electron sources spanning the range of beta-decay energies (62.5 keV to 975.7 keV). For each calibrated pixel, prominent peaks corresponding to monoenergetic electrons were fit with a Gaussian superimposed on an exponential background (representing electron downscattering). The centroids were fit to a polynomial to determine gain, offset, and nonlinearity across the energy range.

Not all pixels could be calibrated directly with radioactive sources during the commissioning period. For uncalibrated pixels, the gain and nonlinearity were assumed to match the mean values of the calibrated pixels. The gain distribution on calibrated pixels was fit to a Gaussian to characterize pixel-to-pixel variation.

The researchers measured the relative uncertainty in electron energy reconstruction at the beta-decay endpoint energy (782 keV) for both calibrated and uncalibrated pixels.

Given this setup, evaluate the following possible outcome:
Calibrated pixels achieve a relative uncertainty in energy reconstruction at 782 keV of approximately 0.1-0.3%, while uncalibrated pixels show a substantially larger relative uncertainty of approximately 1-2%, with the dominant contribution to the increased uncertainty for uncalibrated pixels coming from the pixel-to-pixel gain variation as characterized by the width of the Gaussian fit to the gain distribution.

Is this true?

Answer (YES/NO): NO